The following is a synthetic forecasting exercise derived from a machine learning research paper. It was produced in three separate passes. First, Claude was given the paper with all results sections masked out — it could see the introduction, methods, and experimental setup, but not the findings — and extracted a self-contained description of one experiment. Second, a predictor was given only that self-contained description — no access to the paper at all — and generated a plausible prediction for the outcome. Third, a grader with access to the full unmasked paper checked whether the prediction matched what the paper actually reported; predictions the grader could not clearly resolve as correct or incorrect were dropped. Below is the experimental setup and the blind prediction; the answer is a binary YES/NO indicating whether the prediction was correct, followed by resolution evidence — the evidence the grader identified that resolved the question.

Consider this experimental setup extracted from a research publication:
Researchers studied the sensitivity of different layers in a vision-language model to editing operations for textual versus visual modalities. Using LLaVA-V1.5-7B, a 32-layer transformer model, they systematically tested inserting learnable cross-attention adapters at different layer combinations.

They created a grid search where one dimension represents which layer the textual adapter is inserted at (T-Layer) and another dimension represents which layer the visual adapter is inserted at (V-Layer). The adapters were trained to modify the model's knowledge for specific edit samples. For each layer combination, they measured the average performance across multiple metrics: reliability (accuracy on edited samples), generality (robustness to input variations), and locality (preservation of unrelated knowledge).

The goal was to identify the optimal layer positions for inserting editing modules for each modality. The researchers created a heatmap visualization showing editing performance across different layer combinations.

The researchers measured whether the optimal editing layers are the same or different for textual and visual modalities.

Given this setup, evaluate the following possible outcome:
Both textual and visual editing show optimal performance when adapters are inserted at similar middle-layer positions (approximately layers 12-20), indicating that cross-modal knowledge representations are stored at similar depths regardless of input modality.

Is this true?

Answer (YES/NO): NO